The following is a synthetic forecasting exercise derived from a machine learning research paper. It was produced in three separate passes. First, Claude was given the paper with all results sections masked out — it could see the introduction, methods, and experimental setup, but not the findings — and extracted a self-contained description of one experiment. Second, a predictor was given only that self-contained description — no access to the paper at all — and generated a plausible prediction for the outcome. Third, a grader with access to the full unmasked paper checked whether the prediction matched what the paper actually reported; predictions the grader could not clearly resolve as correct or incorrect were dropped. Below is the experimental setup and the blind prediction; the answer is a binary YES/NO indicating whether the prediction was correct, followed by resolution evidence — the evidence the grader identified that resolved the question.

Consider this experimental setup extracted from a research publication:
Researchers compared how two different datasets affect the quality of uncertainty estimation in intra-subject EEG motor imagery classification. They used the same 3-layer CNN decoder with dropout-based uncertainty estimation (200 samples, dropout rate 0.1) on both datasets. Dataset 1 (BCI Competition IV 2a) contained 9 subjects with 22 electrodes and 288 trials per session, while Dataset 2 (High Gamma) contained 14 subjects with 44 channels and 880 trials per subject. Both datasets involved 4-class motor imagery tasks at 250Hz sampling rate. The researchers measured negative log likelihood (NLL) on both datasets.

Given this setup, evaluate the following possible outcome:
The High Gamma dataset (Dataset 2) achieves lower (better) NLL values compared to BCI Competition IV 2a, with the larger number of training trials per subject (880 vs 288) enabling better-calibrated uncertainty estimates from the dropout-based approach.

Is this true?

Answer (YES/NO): YES